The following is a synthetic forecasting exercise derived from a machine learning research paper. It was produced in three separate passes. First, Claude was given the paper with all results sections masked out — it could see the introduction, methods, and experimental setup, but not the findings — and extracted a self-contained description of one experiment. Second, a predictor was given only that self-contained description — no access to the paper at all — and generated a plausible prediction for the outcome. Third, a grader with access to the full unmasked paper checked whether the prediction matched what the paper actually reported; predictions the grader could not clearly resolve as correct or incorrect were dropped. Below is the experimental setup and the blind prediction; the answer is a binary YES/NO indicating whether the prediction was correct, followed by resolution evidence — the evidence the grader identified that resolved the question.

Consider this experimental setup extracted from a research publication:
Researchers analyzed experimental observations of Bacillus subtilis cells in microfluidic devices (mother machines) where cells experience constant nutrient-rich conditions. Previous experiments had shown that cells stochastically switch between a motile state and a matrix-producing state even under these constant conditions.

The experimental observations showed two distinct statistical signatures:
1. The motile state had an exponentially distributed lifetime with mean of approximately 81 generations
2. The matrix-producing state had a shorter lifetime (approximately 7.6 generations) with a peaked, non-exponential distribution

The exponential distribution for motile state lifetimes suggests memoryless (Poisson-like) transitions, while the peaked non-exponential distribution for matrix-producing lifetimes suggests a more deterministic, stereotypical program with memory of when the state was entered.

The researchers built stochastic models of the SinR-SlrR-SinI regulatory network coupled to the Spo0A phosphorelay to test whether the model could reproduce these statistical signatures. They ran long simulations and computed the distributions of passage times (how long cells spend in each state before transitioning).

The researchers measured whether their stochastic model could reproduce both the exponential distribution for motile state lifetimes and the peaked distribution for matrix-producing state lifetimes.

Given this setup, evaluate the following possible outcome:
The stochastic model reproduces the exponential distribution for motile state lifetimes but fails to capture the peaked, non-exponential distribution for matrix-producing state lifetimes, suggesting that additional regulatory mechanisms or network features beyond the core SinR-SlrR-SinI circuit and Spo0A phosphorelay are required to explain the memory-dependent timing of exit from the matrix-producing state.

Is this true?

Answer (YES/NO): NO